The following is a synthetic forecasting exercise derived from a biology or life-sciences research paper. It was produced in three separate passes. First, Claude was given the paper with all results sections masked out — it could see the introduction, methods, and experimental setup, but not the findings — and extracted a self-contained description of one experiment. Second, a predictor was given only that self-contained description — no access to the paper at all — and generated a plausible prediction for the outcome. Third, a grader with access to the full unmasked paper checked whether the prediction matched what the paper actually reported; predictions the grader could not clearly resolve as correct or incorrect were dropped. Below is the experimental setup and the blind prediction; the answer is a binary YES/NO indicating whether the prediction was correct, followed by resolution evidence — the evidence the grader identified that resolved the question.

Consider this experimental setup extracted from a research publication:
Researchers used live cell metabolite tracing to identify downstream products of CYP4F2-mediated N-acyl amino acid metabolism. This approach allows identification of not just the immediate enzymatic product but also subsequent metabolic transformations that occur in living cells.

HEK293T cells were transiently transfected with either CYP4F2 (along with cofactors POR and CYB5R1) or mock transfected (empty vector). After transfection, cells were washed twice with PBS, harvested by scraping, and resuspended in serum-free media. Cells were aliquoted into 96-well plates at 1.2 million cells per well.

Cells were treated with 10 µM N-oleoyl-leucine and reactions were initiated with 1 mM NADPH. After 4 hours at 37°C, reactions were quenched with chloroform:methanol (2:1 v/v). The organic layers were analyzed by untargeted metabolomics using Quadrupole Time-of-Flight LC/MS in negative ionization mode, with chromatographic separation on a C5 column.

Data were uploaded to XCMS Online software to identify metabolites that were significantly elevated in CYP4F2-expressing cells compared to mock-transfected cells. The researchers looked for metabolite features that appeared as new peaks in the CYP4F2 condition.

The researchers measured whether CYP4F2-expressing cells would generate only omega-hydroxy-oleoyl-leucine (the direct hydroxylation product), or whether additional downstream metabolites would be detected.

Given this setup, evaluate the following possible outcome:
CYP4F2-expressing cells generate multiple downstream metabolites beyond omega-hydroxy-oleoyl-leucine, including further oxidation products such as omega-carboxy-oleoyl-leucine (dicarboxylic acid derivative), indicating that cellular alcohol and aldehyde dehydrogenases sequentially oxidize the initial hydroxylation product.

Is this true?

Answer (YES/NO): NO